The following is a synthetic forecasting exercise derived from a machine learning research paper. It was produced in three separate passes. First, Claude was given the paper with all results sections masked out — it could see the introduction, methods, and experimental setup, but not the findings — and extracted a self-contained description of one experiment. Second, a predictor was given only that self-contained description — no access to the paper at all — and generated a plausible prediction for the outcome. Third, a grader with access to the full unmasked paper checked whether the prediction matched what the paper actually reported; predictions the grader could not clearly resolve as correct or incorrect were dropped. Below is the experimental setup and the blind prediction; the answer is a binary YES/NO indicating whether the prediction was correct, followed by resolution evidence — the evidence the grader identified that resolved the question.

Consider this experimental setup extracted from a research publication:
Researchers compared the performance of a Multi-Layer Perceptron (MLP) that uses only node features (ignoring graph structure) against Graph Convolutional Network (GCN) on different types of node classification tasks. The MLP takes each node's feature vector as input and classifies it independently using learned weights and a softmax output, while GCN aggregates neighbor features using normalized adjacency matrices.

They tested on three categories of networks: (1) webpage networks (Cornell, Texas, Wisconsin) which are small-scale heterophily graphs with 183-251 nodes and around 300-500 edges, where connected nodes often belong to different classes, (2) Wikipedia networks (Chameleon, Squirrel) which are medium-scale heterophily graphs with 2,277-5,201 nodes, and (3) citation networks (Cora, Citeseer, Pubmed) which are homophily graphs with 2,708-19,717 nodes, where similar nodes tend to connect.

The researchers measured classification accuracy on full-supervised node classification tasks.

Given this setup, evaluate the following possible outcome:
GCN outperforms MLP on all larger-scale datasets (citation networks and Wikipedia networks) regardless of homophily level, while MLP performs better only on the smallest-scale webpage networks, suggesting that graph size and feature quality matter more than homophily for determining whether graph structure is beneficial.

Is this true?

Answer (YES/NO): YES